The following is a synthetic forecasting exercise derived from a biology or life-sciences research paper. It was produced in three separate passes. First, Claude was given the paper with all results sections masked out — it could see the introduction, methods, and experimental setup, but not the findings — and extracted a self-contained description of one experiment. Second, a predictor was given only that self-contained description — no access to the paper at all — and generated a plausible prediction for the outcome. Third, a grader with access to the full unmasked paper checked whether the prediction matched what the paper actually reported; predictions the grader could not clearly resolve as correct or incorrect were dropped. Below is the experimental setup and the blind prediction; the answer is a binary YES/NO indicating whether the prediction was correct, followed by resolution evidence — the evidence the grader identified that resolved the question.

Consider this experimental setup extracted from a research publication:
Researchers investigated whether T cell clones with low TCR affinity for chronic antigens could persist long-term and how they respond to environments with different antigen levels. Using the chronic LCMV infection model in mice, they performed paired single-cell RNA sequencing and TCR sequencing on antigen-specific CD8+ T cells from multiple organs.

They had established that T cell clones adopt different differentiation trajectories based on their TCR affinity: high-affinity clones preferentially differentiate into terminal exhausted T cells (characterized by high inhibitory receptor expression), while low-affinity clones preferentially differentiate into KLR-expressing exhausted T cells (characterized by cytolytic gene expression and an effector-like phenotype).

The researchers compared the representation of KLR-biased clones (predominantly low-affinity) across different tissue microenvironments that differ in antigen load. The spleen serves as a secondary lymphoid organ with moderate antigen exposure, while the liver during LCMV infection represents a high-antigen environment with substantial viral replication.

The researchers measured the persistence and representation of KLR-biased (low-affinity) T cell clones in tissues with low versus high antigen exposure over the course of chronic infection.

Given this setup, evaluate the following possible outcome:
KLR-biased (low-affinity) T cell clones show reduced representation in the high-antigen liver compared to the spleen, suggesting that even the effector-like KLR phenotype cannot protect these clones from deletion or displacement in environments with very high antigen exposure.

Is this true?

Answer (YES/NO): YES